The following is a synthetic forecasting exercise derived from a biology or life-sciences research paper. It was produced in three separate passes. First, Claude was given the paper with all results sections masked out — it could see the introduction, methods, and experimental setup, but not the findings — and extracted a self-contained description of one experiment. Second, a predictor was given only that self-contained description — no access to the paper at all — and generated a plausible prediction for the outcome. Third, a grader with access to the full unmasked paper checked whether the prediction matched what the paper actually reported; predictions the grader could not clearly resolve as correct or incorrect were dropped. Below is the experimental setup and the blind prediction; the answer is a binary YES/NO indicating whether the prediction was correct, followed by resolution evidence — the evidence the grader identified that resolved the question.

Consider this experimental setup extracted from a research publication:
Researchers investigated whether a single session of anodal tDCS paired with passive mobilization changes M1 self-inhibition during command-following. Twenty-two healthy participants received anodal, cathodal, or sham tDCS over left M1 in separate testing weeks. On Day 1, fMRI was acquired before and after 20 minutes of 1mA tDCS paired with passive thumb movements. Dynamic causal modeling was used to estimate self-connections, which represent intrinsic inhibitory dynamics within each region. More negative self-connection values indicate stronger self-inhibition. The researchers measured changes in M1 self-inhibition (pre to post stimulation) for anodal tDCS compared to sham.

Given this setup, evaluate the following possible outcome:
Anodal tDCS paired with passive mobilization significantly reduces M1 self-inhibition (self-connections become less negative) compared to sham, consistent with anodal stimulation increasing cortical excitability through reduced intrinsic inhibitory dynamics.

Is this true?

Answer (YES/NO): YES